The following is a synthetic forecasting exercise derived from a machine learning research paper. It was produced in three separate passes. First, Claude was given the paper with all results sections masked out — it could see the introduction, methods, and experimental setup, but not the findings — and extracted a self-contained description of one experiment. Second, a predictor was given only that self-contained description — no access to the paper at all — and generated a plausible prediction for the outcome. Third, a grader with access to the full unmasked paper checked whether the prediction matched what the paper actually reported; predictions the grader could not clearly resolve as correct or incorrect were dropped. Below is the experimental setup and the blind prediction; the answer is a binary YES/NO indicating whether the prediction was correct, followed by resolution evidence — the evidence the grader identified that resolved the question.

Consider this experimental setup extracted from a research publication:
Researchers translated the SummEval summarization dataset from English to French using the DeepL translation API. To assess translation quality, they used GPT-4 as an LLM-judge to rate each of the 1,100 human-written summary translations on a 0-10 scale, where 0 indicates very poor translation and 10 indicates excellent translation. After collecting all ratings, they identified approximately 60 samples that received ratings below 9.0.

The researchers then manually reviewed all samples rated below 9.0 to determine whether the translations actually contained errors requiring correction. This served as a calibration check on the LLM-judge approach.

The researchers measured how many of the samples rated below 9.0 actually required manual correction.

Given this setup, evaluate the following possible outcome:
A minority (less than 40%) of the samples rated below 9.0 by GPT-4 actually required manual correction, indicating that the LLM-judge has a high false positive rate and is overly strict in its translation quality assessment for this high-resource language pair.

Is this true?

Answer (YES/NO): YES